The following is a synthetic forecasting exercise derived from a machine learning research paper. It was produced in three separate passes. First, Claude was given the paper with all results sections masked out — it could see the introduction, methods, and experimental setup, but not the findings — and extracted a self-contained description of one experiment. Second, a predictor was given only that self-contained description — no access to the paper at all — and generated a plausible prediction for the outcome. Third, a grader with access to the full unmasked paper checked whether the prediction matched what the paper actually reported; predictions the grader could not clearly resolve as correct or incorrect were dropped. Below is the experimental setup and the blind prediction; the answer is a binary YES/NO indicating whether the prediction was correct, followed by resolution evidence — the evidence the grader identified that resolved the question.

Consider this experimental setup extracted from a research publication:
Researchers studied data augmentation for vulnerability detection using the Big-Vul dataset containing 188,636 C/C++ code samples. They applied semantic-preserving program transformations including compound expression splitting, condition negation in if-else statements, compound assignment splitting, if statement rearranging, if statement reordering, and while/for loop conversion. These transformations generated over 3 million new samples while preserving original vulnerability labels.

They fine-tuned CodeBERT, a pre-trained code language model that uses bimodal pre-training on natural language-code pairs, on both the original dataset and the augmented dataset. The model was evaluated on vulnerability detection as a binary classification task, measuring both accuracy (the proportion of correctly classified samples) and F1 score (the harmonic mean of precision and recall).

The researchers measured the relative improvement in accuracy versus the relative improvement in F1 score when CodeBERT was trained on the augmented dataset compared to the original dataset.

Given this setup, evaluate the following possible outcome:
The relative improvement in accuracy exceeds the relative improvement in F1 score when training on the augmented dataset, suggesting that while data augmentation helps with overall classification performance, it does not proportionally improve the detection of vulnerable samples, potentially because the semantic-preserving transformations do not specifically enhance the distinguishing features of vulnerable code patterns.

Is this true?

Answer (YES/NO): NO